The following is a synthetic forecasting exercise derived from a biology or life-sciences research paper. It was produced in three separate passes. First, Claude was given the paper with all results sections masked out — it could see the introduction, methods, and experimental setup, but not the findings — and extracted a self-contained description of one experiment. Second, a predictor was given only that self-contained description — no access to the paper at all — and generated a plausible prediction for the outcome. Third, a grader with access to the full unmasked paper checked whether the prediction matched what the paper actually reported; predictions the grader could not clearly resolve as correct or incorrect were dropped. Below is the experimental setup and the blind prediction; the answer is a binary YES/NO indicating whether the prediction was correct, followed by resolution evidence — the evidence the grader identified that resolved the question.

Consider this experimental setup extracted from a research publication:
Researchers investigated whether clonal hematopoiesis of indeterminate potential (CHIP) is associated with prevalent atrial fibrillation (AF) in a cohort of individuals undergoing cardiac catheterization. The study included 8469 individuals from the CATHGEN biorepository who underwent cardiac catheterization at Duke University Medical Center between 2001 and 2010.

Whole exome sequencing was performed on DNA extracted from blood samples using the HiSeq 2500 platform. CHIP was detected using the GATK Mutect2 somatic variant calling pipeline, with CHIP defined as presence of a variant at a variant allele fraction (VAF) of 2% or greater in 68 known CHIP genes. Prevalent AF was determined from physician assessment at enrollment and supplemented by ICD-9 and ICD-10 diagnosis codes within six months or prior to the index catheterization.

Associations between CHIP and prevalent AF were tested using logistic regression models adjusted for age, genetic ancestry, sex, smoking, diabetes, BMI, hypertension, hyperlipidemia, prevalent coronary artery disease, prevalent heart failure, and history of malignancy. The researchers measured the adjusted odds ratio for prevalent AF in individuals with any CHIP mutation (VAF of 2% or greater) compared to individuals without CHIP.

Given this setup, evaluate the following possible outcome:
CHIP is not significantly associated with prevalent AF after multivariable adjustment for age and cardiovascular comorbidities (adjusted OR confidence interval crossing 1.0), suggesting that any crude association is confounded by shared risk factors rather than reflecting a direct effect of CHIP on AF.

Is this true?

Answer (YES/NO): YES